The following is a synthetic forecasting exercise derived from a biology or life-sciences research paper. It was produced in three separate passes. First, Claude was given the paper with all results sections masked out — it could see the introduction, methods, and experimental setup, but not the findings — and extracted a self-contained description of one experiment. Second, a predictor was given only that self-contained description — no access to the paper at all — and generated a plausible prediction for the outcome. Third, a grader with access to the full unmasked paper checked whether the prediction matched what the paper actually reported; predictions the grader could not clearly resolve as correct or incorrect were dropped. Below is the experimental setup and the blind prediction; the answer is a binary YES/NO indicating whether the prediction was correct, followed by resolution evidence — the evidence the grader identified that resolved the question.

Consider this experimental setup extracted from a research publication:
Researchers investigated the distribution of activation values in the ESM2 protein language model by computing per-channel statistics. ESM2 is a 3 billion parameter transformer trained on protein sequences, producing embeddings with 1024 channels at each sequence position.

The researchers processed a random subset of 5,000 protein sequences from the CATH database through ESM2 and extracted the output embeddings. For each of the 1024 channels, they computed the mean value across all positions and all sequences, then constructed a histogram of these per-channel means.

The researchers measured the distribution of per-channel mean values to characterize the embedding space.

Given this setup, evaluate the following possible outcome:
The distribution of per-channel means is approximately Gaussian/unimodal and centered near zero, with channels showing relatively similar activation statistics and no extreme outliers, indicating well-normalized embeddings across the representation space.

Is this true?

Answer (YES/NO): NO